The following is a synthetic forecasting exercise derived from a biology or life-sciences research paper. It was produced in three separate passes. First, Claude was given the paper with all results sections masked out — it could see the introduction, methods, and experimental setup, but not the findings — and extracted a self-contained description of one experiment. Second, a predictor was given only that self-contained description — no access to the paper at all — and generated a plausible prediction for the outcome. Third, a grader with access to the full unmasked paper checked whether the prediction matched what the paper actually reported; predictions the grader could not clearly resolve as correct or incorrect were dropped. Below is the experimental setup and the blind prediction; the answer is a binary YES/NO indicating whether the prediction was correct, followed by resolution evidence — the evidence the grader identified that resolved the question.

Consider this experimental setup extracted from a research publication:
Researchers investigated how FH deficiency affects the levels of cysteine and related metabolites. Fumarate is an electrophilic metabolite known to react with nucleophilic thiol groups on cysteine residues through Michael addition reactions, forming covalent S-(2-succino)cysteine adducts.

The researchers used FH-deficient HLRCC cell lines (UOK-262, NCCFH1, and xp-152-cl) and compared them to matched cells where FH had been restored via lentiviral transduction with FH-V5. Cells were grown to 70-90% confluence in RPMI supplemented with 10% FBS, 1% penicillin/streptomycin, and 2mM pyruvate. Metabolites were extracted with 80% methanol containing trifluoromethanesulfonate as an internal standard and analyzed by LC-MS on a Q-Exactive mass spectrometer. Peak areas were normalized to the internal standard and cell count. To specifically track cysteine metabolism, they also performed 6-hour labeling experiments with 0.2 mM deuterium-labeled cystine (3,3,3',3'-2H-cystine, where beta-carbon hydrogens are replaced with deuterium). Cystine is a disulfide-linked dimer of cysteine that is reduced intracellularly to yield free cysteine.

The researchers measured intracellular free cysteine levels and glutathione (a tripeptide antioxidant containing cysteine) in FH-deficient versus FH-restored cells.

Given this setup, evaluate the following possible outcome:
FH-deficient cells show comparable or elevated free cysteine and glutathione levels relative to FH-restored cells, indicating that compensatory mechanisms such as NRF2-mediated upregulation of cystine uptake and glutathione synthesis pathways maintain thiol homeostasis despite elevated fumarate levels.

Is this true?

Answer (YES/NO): YES